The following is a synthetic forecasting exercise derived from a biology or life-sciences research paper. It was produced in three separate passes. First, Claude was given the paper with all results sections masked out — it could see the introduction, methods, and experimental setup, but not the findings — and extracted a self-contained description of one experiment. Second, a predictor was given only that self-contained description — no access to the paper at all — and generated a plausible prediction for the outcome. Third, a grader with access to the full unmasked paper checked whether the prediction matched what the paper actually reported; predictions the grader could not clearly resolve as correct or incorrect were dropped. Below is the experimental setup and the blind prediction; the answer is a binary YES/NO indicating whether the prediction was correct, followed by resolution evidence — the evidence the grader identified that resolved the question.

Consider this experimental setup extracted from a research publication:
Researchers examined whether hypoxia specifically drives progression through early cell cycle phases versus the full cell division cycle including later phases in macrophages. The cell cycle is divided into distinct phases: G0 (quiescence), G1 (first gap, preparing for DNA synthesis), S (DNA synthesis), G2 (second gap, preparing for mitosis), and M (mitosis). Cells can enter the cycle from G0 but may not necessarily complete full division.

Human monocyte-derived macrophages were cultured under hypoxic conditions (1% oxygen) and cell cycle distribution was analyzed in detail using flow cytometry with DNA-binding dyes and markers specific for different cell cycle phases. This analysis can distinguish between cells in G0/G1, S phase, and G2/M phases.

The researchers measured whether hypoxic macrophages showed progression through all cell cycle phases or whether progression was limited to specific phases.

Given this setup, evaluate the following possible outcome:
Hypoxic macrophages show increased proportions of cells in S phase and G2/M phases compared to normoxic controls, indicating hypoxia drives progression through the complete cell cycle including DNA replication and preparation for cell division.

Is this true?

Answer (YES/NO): NO